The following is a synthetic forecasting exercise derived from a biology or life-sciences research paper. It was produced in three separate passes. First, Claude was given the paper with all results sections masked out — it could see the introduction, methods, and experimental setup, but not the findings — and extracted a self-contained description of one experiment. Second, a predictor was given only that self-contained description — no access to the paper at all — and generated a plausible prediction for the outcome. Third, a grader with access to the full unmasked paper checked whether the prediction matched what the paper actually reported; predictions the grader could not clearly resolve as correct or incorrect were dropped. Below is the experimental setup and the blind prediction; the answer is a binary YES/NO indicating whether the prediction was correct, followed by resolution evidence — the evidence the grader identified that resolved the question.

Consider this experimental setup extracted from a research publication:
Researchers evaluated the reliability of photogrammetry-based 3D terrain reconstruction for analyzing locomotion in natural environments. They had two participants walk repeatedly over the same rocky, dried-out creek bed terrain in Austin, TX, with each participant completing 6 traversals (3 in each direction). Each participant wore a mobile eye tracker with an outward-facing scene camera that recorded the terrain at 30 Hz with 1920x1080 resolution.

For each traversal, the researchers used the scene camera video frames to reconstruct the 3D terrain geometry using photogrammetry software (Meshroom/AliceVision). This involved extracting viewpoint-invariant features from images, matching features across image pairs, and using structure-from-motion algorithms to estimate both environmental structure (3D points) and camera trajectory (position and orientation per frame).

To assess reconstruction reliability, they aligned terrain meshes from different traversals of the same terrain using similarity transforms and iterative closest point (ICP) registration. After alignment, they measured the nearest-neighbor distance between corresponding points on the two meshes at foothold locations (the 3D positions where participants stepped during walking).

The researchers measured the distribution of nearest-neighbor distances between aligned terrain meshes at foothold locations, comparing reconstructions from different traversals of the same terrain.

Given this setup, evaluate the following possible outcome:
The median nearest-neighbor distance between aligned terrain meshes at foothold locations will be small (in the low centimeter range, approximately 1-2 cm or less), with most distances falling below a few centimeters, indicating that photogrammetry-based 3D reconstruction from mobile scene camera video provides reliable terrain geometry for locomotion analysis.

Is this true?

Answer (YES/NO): NO